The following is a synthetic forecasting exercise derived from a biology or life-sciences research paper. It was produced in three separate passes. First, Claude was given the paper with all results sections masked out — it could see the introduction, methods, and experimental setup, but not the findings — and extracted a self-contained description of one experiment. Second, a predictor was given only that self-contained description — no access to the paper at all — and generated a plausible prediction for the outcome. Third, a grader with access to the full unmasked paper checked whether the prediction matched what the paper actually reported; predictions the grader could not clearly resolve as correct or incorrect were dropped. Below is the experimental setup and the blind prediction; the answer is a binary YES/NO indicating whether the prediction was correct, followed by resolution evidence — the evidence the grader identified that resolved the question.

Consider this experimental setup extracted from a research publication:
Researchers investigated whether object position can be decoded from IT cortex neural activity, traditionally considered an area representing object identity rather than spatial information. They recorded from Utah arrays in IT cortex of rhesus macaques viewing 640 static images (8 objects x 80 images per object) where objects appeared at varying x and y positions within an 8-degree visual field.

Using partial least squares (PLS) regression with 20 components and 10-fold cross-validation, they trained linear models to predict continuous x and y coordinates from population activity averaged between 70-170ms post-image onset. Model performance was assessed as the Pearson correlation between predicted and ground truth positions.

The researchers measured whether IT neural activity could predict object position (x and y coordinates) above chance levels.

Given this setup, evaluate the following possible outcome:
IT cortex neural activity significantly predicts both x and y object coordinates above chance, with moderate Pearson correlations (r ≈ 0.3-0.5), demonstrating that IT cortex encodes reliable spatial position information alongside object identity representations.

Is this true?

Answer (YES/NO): NO